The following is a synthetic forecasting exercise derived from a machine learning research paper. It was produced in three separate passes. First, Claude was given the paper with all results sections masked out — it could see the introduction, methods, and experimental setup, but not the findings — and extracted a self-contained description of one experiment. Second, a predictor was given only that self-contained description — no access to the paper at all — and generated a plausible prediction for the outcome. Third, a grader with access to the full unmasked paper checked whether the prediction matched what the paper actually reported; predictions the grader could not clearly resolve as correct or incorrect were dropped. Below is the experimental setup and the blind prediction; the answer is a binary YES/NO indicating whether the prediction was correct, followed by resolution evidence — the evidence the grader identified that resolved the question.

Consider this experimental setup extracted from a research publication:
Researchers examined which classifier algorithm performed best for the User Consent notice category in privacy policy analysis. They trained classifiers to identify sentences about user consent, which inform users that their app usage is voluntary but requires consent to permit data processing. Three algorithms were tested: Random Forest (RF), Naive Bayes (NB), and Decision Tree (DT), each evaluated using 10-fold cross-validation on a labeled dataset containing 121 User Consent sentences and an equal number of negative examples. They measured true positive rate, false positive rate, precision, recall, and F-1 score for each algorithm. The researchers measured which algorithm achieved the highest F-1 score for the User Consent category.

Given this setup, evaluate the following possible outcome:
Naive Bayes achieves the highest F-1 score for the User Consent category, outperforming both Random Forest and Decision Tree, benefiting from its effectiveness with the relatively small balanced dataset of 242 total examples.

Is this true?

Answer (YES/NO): NO